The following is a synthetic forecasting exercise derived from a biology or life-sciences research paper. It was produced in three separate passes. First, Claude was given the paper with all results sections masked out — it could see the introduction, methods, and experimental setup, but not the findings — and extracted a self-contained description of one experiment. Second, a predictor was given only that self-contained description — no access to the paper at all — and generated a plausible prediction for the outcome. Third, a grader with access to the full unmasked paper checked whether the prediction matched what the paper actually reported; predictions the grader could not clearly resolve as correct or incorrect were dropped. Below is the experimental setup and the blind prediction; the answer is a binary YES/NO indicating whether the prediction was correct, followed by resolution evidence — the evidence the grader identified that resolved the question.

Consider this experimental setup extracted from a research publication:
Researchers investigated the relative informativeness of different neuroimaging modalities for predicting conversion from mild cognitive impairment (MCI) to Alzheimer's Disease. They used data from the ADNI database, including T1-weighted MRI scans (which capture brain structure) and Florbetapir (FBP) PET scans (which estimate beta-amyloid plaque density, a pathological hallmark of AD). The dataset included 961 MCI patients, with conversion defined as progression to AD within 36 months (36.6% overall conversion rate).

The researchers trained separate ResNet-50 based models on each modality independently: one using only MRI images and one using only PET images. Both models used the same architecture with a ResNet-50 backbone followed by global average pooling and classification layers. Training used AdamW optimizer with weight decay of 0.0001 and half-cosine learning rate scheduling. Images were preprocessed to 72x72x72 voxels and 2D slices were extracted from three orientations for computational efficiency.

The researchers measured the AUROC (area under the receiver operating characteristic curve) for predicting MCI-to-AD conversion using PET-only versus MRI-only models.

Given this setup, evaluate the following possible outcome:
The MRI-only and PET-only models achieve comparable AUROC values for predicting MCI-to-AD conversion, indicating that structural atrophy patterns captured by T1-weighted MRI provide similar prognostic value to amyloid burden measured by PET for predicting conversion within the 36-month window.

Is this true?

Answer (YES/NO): NO